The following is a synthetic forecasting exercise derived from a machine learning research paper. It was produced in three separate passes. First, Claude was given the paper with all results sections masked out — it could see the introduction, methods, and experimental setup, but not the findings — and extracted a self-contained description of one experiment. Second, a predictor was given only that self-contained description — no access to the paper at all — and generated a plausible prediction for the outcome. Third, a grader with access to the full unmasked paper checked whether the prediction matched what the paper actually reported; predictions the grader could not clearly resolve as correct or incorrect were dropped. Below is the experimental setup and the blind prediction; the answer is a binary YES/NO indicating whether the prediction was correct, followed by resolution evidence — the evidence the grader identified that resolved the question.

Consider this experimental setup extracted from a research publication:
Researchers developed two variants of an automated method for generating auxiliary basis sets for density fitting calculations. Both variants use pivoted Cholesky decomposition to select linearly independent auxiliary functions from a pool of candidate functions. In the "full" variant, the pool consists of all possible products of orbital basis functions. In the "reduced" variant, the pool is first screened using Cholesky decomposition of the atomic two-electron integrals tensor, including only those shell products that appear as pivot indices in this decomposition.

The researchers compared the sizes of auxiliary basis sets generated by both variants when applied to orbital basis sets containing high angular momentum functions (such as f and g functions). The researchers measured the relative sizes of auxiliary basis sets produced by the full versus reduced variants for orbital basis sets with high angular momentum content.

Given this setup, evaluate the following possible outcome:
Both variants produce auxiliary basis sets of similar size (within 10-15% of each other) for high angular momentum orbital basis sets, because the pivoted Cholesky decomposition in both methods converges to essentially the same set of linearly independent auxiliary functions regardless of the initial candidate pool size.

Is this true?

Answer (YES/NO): NO